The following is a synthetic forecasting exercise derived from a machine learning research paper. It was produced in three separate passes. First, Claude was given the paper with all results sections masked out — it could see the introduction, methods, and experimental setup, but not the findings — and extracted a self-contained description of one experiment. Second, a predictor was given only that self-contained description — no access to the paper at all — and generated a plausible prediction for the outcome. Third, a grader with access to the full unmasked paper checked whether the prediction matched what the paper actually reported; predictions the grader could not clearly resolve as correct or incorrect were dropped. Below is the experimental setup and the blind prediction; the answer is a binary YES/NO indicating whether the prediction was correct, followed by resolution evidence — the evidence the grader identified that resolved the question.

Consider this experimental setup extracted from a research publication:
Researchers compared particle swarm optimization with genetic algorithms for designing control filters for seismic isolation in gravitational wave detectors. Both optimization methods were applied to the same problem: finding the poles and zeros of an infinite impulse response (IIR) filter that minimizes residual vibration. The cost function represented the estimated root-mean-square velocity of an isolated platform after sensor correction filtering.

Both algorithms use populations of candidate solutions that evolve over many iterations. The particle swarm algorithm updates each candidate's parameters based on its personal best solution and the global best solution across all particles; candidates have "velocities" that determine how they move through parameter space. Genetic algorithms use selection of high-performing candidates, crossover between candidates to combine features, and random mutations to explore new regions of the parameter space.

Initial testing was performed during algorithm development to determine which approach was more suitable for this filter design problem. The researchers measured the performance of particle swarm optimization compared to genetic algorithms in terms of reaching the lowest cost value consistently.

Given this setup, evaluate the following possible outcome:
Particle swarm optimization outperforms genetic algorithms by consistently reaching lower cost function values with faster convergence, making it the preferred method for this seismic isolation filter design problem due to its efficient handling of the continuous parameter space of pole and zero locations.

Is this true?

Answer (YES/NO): NO